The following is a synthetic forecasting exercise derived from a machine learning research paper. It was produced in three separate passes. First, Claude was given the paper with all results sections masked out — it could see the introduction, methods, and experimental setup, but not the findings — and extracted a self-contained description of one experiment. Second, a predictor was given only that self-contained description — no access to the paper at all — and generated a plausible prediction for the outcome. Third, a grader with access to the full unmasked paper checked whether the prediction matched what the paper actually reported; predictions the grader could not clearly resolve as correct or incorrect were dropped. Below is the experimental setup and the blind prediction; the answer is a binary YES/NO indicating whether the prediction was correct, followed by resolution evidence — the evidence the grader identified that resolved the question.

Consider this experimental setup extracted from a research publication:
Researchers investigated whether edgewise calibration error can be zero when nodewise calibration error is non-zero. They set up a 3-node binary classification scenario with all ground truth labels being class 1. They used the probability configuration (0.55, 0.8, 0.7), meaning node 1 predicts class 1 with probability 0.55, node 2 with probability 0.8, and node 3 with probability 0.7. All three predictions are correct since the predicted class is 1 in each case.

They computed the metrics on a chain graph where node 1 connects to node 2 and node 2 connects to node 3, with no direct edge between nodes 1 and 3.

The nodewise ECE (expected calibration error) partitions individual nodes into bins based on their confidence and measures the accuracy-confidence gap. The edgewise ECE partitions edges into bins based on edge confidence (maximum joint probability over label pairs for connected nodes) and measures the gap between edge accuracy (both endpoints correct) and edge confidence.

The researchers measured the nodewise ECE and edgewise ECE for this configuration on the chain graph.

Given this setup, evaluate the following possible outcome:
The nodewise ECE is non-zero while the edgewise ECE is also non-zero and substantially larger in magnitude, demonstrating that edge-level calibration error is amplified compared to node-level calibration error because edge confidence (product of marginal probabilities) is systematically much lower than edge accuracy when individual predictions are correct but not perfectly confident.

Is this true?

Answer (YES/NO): NO